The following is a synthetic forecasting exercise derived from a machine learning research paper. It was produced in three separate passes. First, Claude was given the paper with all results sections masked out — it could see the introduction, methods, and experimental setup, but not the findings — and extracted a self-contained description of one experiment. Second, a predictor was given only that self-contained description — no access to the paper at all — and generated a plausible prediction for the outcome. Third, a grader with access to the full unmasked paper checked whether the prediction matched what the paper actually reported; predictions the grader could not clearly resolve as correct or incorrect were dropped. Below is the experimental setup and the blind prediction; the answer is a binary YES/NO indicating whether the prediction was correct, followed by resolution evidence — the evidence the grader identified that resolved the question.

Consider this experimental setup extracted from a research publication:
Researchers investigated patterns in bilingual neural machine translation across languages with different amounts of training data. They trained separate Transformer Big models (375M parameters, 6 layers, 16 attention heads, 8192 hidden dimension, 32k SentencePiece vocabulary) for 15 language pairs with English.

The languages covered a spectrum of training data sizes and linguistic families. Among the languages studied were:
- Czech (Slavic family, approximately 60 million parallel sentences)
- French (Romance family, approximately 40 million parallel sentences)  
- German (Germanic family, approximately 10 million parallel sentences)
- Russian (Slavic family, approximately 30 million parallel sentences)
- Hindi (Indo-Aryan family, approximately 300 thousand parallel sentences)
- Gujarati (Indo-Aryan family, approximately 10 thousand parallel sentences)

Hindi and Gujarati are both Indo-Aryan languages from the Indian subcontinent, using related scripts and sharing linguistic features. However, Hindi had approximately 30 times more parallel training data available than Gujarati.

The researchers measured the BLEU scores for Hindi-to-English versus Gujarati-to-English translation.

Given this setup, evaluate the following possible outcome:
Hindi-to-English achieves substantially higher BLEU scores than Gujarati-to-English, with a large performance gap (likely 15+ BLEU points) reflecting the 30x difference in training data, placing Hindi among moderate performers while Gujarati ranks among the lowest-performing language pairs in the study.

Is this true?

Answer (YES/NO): NO